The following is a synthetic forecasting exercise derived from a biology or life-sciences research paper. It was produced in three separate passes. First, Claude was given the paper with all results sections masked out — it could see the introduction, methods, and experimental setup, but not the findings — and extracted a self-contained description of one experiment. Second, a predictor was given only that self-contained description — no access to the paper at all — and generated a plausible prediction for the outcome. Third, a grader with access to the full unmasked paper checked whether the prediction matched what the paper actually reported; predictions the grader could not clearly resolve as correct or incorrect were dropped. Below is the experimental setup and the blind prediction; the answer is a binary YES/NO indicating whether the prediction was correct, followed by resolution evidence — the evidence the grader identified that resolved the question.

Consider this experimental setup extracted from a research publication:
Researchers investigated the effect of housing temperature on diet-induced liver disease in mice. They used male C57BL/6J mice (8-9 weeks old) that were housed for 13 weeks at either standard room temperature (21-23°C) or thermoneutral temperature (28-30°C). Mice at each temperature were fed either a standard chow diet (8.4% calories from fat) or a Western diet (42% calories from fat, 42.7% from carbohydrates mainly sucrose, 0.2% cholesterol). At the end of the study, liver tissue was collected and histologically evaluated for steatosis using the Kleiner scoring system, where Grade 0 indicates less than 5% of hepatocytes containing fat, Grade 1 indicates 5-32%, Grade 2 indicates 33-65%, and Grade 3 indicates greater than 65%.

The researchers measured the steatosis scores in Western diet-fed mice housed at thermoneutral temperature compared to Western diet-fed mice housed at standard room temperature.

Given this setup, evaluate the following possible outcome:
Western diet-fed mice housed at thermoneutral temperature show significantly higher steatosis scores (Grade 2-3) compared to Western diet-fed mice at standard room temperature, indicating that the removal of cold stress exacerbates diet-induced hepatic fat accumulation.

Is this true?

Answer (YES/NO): NO